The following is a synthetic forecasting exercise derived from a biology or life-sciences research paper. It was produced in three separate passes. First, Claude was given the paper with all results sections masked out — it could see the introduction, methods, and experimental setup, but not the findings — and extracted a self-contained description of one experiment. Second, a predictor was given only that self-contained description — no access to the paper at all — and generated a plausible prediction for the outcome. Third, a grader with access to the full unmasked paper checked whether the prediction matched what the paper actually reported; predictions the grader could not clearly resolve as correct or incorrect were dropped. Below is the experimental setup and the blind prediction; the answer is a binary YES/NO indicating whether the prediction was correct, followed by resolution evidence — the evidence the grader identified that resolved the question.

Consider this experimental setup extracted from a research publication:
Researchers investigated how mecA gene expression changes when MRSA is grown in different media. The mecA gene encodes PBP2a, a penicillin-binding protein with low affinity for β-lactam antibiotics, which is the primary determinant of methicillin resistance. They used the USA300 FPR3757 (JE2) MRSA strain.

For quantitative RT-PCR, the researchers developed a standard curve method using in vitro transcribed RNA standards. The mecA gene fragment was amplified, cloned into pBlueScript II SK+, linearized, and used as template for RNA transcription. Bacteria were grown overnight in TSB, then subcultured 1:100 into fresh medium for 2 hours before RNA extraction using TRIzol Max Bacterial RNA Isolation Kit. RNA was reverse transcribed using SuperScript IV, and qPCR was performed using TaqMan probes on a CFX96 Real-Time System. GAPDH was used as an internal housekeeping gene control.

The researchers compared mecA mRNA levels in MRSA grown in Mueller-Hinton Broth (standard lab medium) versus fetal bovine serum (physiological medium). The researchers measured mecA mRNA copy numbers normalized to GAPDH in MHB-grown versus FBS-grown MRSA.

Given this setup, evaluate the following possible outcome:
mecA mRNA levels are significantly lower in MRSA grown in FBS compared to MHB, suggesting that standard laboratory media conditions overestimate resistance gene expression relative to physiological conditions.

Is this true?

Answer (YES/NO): YES